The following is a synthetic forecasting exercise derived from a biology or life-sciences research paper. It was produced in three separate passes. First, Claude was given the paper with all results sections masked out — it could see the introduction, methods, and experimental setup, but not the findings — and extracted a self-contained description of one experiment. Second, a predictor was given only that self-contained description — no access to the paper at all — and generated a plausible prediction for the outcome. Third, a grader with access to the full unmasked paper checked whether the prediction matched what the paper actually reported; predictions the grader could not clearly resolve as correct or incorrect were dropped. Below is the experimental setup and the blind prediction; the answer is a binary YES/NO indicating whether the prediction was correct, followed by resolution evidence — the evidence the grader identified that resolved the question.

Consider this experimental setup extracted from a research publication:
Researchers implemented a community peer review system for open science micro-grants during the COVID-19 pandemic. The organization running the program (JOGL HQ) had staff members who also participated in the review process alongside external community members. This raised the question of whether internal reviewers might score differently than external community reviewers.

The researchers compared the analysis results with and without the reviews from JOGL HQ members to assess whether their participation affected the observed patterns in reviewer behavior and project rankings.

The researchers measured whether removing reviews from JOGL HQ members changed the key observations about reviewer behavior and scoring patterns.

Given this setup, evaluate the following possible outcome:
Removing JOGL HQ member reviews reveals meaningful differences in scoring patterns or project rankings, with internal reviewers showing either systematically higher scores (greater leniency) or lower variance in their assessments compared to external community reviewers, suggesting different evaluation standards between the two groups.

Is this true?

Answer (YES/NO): NO